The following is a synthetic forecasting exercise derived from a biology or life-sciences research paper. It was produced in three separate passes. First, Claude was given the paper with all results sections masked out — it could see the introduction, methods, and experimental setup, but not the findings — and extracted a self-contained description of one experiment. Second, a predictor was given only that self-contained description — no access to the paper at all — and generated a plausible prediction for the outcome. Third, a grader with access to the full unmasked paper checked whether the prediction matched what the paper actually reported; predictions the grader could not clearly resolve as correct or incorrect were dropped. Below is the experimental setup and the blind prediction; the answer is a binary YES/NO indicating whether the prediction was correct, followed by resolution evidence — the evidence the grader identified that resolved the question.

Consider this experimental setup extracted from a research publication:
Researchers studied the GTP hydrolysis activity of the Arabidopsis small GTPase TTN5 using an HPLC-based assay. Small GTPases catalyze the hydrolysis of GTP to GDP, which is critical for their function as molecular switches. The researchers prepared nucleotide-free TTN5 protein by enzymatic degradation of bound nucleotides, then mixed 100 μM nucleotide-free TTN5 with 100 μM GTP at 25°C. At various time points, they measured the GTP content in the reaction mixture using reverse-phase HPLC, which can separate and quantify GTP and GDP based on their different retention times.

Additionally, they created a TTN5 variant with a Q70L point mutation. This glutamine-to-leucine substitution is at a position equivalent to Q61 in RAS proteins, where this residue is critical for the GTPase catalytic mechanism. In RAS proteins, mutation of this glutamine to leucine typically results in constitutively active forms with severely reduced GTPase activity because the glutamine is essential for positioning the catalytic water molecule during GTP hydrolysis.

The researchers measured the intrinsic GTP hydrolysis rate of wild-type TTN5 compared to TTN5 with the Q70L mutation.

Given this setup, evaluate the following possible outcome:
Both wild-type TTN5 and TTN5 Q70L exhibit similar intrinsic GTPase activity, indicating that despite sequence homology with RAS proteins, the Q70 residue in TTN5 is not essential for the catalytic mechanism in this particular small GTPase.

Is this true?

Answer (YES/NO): YES